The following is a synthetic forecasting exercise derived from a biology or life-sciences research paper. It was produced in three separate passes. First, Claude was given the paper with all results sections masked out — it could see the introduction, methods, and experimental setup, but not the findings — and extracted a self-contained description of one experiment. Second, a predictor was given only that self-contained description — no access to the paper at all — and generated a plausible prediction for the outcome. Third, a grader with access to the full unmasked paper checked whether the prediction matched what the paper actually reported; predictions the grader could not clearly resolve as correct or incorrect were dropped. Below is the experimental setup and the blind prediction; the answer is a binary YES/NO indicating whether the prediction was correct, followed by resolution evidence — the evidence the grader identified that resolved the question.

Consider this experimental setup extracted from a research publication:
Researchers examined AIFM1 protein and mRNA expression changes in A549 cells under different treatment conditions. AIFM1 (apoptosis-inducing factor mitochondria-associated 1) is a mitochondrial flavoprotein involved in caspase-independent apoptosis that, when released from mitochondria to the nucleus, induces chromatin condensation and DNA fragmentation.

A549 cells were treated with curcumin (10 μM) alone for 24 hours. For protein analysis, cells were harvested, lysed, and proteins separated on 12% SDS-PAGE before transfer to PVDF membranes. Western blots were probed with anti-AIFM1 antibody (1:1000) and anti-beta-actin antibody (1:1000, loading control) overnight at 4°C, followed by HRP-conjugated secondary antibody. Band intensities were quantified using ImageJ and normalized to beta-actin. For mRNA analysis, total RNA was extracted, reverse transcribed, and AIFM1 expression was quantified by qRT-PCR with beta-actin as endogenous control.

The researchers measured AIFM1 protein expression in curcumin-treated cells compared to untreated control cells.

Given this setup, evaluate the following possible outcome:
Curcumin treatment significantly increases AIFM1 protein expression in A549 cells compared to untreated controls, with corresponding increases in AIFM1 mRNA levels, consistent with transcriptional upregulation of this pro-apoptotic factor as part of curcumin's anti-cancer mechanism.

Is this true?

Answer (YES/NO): NO